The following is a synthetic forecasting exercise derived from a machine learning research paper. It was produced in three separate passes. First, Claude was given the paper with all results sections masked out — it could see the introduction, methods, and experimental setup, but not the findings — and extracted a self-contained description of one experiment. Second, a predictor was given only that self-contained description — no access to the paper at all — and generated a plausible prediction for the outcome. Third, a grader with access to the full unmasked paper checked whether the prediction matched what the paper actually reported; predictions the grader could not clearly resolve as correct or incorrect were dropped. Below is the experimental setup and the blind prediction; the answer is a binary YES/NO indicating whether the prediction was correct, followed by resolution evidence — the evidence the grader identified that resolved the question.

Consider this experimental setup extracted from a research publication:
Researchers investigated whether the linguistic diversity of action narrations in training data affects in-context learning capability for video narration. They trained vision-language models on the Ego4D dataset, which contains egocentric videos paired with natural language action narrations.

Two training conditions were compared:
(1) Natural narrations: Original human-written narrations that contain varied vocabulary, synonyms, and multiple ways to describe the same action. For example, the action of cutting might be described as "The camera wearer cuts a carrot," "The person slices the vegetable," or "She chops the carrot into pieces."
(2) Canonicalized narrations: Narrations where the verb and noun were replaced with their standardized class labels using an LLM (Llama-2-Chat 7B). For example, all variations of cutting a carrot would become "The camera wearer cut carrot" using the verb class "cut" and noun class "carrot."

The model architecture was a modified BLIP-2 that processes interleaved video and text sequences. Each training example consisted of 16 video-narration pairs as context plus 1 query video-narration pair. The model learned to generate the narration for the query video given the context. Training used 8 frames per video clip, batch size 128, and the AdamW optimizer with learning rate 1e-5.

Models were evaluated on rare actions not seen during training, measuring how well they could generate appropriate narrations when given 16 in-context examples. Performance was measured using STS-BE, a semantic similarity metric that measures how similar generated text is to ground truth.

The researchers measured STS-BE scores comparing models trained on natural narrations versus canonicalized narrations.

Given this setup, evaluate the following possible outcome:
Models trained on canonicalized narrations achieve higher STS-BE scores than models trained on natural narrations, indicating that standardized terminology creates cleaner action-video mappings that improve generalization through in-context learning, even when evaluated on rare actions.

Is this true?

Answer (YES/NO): NO